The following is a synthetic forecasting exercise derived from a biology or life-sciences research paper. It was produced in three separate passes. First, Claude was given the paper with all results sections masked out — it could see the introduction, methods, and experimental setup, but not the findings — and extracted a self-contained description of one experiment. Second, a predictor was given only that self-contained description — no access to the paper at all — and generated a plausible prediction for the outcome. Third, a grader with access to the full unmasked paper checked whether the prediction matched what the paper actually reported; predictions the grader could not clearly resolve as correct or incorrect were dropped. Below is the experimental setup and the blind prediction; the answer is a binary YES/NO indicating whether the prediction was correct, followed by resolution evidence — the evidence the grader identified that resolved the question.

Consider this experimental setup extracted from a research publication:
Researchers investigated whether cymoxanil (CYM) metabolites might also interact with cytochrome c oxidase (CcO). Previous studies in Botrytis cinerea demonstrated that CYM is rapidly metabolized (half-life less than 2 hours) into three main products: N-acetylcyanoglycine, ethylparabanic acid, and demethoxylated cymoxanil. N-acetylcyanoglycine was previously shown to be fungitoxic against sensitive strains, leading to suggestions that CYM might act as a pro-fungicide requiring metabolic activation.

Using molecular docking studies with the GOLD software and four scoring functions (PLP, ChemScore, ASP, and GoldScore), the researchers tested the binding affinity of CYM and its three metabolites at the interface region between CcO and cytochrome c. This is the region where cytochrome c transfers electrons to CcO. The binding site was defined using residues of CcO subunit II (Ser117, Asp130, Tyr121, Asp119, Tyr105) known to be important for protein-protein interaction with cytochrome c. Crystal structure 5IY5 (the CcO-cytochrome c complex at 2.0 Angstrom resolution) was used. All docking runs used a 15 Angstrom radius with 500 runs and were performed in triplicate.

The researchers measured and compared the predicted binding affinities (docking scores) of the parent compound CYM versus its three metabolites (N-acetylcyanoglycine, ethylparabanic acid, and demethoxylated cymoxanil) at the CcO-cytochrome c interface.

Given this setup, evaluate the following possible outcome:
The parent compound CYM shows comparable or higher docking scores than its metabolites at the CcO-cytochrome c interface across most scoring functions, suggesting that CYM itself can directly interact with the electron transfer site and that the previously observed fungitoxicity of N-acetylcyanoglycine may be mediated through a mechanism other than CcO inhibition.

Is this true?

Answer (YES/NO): YES